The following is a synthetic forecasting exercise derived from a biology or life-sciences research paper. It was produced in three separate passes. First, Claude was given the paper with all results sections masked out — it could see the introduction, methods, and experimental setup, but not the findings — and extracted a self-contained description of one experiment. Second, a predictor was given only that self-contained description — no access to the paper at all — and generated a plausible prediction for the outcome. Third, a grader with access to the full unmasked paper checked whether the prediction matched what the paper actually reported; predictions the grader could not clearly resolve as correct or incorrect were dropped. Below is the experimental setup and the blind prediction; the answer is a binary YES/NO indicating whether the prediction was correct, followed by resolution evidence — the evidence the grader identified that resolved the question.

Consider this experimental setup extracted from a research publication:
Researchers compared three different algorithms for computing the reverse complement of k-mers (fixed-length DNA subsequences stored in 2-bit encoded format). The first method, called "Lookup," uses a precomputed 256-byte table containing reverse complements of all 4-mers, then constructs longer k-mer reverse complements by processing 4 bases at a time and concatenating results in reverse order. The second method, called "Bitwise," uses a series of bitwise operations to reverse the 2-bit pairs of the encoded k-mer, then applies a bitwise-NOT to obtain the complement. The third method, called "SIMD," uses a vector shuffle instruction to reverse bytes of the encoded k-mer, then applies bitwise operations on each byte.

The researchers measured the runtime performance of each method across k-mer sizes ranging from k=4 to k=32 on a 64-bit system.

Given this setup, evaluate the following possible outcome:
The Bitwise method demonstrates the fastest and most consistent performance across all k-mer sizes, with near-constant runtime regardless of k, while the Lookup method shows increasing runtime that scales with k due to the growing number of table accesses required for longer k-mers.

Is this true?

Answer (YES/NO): NO